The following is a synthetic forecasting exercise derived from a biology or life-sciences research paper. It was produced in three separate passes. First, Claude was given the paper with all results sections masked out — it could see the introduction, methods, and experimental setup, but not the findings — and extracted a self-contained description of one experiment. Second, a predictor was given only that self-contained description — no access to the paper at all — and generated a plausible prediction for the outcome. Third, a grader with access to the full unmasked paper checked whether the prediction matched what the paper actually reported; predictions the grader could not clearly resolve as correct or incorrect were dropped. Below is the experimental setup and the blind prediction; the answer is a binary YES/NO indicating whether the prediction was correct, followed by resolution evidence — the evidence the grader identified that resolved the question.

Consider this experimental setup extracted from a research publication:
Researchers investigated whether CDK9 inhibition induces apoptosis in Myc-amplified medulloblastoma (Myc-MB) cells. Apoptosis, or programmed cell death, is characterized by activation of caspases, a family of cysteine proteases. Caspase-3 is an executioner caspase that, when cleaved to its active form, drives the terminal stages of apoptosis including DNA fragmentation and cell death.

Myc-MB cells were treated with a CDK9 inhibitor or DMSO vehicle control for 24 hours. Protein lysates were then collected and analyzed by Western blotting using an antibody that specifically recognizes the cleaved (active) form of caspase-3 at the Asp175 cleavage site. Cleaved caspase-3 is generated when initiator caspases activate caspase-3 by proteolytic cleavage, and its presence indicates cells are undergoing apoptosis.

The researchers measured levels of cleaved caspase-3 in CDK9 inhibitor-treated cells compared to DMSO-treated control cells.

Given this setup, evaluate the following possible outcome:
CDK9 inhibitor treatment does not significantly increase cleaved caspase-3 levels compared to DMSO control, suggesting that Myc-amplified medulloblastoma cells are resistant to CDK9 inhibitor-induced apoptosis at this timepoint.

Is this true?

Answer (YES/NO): NO